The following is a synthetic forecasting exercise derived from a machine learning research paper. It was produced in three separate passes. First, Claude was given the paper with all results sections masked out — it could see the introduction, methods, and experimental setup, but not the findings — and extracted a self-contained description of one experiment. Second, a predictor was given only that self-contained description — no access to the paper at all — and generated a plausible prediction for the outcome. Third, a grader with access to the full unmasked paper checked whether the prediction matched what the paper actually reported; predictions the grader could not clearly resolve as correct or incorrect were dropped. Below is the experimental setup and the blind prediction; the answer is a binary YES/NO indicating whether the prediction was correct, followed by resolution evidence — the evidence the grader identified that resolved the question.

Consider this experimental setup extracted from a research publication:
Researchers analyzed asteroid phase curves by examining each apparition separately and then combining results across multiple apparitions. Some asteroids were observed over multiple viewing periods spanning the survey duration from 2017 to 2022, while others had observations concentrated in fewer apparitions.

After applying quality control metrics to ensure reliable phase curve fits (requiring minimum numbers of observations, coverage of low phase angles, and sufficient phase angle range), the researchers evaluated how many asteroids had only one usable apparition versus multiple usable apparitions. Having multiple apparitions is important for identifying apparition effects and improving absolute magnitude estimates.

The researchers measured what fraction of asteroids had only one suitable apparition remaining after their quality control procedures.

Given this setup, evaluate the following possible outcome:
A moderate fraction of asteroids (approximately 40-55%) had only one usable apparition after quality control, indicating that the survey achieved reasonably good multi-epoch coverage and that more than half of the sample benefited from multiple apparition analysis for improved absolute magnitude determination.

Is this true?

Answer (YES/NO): NO